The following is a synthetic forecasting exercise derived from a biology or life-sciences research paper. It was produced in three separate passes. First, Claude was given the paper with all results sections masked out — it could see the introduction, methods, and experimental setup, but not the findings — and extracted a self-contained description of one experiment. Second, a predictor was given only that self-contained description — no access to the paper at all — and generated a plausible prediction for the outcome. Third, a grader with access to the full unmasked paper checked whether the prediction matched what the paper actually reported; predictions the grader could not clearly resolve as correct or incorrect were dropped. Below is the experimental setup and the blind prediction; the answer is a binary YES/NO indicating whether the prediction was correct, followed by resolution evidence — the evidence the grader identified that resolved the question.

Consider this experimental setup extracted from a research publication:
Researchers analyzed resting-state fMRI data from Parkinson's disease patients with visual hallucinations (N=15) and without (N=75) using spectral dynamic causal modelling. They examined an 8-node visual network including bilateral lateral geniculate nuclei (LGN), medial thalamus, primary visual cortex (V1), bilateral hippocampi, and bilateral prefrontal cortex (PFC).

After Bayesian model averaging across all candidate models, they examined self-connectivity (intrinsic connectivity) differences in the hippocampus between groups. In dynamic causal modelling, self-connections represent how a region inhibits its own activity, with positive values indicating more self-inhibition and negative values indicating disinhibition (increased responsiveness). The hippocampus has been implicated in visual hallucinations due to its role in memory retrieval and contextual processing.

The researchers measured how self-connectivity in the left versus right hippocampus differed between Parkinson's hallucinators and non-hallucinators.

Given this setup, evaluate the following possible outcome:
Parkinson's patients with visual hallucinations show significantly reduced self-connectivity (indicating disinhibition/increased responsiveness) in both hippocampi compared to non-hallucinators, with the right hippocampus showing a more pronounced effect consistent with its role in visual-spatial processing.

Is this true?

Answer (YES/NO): NO